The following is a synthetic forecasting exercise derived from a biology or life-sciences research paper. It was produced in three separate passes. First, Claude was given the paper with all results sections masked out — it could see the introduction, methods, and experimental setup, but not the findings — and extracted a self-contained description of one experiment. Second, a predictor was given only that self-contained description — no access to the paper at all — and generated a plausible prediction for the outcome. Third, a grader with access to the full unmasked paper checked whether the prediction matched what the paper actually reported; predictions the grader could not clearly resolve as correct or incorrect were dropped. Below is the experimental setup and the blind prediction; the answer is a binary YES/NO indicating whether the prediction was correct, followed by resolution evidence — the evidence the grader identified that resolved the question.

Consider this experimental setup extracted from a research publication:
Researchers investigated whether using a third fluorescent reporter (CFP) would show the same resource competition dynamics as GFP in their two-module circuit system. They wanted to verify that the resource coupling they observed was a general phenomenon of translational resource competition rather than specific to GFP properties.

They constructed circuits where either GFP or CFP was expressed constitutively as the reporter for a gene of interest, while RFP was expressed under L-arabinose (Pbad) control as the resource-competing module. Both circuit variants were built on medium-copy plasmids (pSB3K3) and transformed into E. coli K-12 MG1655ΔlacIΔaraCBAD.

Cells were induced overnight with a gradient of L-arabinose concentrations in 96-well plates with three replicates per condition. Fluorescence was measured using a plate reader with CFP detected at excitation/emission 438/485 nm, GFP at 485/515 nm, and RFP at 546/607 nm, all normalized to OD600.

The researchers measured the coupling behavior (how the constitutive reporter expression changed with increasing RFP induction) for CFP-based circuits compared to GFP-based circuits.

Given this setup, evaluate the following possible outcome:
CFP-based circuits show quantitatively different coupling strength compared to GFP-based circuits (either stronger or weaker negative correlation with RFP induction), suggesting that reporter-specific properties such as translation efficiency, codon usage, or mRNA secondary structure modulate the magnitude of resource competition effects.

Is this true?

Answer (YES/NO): NO